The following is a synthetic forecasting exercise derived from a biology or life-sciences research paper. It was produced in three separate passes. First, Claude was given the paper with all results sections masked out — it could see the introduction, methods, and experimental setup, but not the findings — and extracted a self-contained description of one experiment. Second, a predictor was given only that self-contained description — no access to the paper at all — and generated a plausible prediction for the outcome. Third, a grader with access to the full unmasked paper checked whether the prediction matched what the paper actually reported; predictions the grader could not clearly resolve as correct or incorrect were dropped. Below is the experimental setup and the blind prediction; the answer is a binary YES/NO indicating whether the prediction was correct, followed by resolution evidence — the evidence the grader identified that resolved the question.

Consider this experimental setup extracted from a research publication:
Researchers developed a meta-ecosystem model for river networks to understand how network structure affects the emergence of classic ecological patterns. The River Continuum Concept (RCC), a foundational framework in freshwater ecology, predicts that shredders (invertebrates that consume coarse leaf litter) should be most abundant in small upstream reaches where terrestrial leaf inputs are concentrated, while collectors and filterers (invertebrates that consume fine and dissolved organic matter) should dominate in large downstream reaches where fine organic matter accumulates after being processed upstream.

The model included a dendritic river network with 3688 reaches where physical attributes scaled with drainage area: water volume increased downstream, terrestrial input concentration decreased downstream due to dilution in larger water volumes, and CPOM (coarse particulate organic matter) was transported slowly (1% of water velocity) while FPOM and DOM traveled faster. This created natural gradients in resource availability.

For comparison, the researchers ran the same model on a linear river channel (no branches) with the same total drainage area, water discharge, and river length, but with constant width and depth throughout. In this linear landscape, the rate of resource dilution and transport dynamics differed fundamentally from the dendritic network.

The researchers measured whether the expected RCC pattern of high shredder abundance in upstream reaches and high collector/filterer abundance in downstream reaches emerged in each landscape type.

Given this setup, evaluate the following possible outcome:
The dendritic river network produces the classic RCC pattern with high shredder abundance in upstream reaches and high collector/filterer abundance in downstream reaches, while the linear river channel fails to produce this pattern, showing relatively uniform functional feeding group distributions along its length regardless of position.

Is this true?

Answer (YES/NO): YES